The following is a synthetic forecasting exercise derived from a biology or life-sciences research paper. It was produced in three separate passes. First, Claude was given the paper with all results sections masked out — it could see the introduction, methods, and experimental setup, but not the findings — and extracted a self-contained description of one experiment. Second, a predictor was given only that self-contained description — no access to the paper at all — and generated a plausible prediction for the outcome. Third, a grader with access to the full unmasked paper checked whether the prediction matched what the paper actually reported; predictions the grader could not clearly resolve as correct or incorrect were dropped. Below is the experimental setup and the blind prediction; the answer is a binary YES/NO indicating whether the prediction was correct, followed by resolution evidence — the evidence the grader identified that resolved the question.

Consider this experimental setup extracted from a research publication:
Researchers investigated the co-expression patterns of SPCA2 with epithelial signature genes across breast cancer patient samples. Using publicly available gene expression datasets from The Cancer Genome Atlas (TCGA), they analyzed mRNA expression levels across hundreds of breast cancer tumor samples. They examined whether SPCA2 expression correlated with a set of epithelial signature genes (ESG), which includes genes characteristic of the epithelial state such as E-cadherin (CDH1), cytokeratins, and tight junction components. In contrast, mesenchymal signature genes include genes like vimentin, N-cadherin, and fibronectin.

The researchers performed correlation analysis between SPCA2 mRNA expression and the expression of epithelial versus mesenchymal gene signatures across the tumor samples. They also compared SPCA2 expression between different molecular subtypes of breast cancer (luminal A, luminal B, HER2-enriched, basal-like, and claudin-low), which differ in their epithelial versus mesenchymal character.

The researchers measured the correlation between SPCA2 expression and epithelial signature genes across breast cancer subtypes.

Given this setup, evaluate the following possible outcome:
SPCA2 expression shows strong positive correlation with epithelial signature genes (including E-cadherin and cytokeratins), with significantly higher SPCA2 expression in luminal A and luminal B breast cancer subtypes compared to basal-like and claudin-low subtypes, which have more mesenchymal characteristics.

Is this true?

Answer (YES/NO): YES